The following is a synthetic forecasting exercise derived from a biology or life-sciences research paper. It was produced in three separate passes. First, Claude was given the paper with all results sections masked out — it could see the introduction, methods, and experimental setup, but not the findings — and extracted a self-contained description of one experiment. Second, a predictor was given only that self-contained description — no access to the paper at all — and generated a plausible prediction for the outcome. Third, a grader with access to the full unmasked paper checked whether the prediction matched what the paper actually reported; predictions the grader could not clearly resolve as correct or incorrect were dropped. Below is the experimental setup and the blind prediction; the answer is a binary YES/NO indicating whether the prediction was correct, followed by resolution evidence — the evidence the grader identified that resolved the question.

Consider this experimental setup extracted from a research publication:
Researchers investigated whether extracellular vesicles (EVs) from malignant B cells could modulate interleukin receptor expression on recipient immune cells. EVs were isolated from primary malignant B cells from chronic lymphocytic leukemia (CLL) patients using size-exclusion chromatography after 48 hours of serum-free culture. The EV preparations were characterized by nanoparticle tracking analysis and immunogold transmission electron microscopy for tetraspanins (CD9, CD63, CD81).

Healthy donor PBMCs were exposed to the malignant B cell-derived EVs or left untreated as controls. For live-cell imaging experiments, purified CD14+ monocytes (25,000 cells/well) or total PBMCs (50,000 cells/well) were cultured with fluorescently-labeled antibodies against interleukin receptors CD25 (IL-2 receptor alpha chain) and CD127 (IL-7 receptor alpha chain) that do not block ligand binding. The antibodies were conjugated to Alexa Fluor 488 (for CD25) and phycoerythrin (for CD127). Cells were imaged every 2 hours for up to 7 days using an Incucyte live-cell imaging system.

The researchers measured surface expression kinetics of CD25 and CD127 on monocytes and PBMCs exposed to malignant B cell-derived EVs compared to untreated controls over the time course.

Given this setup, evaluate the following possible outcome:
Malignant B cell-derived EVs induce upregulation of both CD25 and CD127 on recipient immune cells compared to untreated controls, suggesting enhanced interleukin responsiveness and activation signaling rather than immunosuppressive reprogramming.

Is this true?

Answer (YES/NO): YES